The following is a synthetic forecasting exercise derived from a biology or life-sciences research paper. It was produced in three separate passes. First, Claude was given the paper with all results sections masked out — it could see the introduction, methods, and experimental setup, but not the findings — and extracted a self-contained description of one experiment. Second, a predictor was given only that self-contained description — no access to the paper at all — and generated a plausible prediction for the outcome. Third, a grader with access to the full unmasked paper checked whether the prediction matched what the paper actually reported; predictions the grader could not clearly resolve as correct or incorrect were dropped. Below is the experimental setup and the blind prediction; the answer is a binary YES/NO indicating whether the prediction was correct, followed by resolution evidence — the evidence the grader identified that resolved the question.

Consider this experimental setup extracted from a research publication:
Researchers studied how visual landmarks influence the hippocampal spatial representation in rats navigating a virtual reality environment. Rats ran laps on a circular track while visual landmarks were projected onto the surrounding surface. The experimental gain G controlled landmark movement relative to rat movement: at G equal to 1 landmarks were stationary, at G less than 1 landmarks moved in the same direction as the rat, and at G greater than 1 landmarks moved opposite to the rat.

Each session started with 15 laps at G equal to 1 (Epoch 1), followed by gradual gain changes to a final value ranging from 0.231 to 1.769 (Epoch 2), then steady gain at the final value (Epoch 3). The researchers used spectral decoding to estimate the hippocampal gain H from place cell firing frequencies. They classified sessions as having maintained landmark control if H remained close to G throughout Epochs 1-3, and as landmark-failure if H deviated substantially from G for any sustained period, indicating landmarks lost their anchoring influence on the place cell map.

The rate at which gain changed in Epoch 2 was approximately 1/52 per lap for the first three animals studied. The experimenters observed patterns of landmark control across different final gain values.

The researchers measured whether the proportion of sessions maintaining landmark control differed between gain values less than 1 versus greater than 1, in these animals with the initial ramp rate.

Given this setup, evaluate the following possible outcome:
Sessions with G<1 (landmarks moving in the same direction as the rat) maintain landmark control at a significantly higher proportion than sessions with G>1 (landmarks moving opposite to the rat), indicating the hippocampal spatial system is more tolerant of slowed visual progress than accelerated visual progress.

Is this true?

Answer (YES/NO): NO